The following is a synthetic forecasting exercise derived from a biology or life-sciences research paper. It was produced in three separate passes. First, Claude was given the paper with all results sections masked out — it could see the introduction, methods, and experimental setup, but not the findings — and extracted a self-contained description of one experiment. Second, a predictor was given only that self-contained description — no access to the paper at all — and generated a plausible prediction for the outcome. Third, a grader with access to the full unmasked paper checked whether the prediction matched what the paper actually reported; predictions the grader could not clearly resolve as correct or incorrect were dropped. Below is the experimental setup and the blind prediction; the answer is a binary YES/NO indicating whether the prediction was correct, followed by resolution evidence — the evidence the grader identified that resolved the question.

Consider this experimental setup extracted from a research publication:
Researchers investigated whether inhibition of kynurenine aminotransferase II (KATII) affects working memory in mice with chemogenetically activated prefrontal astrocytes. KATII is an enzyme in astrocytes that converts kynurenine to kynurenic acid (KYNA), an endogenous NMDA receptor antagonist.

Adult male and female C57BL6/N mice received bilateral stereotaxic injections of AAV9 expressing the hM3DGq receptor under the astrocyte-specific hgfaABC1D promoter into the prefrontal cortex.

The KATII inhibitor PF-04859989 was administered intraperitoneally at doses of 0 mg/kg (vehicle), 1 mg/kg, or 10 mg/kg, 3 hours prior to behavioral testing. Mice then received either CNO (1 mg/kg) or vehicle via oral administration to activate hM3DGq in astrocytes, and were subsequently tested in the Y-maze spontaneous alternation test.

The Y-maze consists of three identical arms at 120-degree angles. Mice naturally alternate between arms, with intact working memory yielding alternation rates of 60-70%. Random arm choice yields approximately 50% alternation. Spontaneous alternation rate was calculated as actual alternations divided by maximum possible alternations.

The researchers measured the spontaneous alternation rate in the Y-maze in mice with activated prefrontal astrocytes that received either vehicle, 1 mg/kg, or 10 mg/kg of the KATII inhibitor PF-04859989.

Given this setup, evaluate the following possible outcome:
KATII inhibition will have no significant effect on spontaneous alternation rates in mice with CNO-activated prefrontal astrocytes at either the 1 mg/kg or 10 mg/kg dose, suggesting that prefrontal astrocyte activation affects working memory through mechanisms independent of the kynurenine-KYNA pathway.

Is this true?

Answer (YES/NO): NO